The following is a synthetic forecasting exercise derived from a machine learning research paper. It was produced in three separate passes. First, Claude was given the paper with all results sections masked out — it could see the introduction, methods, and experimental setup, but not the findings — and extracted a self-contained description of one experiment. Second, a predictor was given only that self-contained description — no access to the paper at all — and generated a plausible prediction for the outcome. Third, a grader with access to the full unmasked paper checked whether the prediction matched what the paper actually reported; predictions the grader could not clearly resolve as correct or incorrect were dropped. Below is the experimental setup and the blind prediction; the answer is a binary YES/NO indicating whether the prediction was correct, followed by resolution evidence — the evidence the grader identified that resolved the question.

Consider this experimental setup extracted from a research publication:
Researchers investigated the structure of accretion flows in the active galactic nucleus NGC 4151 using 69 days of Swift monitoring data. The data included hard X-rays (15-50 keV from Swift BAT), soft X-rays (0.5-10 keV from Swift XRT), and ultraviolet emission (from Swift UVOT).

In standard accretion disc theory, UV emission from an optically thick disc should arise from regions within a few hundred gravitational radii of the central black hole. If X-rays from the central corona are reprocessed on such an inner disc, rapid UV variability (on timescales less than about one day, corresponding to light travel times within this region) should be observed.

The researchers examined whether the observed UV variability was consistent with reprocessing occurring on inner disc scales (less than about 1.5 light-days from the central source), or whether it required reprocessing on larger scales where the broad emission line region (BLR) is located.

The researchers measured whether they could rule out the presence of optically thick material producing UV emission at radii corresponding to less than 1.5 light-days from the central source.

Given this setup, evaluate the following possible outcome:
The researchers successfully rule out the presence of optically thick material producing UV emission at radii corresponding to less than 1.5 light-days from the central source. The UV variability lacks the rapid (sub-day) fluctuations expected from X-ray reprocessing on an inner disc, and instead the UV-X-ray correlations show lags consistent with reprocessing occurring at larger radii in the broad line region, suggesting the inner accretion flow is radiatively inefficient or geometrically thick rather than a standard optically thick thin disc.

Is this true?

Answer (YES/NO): YES